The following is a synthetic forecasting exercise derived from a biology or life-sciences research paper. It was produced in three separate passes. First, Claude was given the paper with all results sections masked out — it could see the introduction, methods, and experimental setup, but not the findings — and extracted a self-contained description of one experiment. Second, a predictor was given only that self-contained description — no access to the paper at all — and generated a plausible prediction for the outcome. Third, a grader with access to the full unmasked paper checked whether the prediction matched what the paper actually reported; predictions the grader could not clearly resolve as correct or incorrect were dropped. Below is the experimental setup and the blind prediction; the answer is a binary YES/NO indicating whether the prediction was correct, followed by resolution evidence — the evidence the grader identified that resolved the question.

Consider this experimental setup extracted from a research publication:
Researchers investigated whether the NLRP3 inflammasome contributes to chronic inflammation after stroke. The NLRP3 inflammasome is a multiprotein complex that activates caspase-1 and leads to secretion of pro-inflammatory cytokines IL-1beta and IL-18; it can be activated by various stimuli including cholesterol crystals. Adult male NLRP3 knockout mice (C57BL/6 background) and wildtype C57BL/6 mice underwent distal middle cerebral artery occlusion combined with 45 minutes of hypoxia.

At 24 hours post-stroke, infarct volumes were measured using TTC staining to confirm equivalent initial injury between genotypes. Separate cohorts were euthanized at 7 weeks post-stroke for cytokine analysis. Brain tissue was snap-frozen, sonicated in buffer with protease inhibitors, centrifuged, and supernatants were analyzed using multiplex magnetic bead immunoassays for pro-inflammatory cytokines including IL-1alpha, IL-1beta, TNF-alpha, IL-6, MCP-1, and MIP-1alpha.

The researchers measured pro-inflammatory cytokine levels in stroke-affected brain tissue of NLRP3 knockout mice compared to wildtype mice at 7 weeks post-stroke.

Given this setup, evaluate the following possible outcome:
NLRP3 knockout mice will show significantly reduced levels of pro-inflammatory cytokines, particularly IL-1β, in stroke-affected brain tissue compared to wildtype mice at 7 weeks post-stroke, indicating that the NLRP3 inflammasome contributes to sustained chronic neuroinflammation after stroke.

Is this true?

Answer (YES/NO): NO